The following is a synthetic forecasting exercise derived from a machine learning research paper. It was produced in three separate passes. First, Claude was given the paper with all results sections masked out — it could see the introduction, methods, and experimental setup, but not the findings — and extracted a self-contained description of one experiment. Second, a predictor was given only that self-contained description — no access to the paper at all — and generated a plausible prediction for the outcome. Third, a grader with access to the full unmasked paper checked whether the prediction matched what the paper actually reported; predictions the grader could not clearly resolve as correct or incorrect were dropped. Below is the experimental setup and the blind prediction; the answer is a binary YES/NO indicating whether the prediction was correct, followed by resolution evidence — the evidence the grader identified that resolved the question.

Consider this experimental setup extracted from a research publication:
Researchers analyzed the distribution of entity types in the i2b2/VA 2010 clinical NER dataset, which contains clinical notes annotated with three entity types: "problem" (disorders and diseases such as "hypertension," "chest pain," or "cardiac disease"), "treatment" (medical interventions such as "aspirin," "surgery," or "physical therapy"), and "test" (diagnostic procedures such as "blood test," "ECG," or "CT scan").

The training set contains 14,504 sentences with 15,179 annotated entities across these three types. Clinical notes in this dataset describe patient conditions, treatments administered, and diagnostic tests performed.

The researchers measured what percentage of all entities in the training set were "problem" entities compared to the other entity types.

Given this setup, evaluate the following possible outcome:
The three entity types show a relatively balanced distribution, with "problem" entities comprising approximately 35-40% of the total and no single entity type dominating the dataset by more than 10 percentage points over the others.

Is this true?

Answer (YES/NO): NO